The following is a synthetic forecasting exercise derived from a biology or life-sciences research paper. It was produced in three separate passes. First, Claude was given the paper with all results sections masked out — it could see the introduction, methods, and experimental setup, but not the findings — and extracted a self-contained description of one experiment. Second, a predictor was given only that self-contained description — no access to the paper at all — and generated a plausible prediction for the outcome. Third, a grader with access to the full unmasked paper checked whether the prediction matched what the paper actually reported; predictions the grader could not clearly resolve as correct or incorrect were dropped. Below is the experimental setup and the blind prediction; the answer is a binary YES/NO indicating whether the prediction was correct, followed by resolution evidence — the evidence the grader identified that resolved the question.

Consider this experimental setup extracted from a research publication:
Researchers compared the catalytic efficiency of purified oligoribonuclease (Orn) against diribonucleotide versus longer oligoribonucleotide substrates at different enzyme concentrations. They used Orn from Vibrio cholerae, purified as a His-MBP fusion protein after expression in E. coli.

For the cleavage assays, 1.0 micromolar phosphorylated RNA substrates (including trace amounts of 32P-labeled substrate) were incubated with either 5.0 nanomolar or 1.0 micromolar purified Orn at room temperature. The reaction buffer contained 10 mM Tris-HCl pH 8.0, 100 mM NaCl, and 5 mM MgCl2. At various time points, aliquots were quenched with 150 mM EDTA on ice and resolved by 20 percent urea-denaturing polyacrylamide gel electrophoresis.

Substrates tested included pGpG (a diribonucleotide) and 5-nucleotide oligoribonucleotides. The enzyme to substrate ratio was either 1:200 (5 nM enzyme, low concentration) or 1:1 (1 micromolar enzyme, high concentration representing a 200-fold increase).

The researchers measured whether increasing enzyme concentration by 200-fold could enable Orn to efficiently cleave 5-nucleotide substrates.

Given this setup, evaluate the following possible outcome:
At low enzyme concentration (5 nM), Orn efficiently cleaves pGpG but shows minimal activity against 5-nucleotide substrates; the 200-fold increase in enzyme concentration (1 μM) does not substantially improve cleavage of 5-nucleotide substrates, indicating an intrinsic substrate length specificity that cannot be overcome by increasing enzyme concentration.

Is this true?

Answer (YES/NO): NO